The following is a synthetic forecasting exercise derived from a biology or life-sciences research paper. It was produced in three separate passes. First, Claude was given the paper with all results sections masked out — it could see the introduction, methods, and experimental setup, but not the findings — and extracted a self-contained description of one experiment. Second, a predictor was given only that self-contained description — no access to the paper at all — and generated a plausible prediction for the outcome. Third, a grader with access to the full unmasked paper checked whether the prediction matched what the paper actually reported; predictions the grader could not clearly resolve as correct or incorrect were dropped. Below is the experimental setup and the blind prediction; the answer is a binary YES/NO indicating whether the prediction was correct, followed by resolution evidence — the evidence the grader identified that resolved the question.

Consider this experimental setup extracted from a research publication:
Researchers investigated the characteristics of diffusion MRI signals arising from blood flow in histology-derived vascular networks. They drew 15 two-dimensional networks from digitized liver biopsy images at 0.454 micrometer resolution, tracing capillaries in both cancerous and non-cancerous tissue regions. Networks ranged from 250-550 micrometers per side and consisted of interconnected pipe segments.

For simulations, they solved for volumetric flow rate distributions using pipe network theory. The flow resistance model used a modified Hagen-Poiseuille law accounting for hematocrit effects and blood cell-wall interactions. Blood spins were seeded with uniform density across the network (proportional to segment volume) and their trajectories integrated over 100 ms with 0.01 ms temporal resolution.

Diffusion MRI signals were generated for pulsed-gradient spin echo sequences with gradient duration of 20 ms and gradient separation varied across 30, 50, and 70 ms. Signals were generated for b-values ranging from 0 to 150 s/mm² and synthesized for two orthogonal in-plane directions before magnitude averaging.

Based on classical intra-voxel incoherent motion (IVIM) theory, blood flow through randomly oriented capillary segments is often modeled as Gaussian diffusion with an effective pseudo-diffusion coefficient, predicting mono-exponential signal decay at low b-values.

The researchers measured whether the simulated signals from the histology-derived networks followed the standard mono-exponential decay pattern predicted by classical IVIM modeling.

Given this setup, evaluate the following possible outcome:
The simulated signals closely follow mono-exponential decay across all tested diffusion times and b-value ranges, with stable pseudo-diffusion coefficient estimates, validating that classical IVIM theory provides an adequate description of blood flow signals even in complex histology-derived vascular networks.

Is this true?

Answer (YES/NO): NO